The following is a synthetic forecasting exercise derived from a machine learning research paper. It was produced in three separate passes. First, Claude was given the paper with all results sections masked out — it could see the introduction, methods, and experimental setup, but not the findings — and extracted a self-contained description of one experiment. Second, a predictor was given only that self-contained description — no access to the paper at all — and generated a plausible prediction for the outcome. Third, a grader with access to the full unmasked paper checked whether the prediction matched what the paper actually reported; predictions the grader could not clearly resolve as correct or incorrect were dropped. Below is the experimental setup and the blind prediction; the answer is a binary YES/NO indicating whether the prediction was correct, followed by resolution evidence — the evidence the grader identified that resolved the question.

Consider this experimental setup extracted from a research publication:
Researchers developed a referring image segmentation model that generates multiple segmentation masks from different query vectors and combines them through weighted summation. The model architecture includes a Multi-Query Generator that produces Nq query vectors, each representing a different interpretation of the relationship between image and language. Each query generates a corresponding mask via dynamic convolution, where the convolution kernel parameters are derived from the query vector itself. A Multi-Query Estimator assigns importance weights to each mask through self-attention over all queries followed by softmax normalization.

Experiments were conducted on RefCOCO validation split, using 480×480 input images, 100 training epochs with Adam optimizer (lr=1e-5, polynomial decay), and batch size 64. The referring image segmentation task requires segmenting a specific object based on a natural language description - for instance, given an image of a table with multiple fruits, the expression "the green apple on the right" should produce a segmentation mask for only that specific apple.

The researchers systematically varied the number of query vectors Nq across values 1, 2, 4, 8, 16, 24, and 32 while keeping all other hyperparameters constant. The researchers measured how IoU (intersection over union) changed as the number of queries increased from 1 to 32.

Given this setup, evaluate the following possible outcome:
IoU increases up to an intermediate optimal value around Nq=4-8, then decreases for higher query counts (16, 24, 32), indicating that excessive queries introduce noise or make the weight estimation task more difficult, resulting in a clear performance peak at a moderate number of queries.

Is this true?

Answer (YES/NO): NO